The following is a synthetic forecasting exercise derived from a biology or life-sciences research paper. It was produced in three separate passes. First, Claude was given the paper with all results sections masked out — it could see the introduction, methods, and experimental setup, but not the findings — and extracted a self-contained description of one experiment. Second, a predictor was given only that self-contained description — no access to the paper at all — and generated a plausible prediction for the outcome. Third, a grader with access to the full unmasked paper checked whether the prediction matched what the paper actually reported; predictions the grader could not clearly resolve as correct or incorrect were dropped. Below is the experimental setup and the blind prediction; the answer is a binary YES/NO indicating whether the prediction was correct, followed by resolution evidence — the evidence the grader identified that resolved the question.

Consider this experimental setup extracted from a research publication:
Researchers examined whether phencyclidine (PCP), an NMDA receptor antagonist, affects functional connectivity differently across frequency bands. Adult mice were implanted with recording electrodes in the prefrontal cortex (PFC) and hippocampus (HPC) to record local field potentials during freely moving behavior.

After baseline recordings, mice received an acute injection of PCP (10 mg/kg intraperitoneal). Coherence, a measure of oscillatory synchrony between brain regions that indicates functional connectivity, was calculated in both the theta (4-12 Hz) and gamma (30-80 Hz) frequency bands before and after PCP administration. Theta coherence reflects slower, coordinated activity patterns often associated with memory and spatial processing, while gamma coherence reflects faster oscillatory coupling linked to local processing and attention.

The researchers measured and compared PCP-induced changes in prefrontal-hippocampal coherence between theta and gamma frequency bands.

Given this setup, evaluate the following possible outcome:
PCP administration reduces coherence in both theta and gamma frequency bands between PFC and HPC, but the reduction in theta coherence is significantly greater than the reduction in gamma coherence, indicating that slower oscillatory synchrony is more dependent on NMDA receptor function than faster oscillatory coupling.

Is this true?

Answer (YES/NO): NO